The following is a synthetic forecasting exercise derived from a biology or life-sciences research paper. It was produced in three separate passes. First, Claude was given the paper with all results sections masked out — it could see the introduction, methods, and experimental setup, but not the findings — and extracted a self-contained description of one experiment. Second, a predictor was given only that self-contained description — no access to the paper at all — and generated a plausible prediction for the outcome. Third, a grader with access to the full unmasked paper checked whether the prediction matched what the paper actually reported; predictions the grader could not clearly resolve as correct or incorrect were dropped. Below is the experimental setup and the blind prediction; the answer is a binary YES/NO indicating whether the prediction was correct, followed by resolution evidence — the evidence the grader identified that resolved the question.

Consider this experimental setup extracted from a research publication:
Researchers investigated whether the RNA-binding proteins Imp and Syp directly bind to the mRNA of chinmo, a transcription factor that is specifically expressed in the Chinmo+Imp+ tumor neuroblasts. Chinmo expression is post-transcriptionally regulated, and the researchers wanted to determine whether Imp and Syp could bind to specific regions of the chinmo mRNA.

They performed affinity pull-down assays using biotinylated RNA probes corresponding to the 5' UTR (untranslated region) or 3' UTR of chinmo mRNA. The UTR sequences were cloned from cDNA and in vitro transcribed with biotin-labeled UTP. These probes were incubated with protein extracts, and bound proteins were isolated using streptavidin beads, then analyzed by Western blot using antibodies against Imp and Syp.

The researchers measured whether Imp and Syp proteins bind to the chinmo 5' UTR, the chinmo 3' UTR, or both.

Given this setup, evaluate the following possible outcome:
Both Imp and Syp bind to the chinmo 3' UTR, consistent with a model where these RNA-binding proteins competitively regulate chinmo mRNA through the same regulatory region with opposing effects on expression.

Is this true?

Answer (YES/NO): NO